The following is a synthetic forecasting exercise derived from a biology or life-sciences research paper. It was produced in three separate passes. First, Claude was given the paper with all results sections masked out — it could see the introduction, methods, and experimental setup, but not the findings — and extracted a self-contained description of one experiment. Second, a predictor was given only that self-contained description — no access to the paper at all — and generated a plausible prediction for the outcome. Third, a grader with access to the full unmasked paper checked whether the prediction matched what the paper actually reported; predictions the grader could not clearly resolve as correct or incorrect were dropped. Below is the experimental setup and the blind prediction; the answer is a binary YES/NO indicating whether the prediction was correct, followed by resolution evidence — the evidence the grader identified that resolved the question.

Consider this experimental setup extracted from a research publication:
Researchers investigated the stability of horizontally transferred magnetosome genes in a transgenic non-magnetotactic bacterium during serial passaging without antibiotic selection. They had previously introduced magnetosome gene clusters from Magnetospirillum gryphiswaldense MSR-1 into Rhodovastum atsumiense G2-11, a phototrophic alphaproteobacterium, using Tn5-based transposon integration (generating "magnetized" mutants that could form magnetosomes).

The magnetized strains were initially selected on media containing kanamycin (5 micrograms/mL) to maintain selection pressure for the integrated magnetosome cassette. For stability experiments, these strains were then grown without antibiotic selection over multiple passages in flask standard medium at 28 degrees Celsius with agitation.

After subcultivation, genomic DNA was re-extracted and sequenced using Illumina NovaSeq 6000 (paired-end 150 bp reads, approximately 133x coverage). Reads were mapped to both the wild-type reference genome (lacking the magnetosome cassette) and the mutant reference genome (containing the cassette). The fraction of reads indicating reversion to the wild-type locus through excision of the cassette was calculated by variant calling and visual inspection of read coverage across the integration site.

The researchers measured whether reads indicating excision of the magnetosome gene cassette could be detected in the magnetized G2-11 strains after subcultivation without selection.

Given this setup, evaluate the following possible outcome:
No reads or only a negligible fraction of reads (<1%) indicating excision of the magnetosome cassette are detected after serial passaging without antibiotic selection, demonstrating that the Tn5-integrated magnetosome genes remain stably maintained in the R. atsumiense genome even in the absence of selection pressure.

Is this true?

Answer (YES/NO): NO